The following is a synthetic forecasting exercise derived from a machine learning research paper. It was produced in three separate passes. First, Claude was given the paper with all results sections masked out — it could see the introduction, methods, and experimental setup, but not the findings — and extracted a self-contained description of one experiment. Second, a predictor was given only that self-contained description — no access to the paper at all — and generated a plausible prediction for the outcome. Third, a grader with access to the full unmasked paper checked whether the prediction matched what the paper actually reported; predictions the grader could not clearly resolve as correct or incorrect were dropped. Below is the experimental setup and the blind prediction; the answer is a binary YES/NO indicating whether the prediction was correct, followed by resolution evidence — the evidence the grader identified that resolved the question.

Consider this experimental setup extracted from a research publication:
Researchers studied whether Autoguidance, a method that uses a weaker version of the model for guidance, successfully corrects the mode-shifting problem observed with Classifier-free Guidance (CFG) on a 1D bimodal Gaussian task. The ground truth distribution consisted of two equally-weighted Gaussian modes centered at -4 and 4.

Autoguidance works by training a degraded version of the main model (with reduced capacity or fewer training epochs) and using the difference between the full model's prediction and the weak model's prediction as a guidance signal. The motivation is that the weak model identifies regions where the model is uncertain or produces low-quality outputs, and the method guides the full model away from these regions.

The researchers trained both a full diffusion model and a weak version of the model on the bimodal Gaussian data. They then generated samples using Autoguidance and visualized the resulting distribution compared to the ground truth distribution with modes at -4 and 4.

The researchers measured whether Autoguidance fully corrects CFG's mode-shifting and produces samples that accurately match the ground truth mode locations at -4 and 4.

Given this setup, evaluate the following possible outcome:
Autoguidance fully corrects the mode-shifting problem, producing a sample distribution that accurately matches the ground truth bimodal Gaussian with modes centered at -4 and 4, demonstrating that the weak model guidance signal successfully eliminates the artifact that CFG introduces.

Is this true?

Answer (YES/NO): NO